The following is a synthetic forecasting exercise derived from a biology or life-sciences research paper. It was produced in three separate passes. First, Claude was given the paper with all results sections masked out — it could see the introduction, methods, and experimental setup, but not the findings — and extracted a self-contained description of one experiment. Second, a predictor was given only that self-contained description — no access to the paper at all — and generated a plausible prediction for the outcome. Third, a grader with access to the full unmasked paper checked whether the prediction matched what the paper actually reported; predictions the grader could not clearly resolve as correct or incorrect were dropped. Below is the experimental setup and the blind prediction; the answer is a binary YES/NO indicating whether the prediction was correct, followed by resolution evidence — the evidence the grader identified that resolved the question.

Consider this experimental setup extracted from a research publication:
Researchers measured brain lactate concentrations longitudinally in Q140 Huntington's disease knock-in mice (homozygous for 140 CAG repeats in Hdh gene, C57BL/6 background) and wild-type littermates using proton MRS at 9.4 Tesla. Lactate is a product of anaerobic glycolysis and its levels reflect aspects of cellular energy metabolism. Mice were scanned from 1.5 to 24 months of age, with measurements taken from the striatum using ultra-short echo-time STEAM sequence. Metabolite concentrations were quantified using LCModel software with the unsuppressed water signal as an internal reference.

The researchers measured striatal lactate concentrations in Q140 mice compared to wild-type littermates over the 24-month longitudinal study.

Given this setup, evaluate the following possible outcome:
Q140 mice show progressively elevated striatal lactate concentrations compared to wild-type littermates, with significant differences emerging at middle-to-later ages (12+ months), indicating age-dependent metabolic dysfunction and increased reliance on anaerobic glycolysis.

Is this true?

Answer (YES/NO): NO